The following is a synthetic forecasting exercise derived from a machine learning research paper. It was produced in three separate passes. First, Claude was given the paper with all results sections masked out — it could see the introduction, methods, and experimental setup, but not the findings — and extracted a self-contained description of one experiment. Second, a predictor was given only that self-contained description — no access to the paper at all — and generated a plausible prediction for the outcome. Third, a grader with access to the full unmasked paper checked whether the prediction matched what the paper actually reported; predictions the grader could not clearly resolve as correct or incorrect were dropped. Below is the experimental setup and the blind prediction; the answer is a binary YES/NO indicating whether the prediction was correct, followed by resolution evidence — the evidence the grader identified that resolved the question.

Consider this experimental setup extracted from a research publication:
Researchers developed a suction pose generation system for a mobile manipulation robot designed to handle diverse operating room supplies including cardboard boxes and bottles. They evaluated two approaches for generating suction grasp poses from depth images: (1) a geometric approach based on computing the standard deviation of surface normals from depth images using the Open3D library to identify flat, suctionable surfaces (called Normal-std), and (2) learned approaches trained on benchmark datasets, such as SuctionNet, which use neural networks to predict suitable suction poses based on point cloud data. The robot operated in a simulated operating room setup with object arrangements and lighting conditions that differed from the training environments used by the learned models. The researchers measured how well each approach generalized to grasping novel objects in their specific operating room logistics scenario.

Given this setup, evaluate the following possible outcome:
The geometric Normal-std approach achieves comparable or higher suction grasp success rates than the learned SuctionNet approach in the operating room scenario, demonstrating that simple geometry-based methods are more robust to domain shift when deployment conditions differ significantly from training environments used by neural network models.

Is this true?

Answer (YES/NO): YES